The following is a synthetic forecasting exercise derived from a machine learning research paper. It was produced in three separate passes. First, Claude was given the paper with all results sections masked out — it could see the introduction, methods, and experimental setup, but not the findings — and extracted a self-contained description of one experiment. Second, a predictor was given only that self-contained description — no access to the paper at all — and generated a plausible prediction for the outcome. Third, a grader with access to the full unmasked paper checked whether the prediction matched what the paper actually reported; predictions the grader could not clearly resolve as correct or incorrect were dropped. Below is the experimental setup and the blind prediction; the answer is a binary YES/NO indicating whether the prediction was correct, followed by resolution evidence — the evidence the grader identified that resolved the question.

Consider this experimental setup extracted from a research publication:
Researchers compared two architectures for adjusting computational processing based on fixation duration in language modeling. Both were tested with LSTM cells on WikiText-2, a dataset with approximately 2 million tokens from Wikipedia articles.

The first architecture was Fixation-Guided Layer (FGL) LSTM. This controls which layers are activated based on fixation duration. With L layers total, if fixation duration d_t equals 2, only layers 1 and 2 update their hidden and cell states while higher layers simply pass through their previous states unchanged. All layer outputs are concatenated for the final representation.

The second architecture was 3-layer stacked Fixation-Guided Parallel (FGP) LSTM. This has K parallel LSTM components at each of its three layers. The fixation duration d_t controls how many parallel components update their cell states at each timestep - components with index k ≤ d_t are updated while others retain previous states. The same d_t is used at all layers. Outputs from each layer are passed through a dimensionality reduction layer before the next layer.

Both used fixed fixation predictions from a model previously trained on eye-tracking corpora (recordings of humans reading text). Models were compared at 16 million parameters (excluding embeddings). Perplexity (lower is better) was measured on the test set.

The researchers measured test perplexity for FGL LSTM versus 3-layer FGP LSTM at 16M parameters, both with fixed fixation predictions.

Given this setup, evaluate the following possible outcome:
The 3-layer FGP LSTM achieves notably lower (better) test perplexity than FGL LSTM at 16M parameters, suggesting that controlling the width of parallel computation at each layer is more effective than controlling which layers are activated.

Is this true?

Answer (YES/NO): YES